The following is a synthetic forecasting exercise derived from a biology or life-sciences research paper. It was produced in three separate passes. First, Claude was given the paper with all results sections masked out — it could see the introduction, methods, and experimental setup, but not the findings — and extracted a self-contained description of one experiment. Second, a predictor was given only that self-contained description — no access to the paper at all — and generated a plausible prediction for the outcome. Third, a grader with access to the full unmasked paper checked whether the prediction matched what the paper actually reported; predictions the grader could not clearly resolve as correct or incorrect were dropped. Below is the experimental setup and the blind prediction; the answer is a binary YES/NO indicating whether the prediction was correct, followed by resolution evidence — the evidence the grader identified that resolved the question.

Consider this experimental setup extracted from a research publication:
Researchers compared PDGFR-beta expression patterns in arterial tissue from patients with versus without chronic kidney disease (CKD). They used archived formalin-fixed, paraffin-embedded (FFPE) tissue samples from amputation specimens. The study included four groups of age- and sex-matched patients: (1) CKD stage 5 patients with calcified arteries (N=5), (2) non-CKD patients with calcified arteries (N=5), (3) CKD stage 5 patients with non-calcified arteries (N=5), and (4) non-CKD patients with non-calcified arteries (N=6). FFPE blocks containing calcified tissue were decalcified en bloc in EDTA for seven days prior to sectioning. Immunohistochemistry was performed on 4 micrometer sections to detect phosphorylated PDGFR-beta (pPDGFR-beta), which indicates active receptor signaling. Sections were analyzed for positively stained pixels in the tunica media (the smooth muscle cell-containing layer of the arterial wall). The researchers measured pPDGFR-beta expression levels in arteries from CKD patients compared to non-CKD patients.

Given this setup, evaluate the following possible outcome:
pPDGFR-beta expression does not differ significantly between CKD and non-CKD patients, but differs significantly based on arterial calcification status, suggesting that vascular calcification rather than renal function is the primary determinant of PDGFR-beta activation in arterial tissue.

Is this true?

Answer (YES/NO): NO